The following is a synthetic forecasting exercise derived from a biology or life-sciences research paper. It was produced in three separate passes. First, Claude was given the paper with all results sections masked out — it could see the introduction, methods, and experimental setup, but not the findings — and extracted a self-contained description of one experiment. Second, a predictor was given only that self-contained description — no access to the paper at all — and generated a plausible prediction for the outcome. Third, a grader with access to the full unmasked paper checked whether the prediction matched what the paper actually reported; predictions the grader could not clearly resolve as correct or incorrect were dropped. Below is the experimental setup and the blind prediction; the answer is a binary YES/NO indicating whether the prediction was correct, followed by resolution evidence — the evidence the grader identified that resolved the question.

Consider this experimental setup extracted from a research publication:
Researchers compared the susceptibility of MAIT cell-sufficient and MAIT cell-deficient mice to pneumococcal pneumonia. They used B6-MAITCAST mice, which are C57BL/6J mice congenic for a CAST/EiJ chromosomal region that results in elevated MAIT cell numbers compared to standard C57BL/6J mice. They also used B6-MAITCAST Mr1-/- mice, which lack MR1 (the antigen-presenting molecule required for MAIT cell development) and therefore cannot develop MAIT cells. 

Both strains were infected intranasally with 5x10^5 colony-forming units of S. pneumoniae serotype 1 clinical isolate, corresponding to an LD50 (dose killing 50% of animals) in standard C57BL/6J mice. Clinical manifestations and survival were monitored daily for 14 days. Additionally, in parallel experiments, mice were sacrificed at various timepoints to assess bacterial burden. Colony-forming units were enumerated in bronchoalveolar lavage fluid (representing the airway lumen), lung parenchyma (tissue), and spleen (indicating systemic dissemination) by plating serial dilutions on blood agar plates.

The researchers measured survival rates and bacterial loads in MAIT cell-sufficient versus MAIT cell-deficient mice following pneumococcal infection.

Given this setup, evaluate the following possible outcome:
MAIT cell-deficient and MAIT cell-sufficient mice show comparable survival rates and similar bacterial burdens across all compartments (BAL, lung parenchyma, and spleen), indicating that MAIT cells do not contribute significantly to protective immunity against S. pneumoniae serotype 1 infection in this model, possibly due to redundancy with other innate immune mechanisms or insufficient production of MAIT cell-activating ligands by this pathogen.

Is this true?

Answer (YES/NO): NO